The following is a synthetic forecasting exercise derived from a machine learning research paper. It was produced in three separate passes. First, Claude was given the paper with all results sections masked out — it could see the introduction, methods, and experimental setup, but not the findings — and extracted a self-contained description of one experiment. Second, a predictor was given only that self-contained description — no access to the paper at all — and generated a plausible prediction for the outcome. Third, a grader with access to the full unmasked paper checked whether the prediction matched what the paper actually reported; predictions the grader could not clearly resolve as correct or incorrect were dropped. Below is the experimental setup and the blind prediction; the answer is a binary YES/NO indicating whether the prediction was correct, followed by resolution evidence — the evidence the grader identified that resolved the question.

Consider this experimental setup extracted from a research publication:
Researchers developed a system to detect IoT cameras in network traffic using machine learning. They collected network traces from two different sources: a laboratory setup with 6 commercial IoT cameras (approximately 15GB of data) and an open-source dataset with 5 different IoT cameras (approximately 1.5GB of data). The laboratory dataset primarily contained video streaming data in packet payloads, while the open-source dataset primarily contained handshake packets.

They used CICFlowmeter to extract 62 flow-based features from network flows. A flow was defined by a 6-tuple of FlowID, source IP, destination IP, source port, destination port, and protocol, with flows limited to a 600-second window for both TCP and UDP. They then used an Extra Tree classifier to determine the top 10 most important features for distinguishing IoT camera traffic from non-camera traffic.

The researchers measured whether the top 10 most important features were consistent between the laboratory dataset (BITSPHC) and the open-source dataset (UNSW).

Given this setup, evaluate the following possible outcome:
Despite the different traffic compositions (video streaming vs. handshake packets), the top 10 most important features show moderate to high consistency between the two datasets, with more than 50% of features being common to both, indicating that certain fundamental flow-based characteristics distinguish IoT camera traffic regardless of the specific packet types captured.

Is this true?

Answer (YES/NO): NO